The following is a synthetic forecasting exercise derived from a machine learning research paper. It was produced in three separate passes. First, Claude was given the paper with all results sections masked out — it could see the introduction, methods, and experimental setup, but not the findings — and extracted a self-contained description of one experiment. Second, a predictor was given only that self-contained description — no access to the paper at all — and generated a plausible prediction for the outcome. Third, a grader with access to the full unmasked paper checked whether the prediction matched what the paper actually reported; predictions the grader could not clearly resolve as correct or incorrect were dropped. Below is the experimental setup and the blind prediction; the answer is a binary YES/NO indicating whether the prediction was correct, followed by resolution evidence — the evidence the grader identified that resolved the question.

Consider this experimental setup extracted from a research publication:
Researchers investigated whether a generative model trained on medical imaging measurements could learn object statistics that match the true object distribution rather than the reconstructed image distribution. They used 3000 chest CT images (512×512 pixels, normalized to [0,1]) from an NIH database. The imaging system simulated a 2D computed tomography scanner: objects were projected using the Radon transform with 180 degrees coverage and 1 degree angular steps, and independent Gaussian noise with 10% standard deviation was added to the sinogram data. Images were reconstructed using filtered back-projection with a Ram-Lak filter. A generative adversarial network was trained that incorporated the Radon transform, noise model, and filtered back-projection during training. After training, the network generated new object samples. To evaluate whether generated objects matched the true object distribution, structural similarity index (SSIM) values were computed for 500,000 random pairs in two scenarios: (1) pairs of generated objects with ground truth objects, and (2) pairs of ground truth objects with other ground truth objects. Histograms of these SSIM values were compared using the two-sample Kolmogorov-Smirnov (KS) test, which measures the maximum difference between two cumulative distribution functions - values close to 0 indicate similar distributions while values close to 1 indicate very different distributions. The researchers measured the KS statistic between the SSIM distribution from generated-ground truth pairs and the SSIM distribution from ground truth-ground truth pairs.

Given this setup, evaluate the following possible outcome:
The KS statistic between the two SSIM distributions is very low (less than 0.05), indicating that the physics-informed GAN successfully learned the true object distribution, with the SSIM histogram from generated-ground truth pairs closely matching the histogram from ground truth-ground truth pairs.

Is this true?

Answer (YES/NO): YES